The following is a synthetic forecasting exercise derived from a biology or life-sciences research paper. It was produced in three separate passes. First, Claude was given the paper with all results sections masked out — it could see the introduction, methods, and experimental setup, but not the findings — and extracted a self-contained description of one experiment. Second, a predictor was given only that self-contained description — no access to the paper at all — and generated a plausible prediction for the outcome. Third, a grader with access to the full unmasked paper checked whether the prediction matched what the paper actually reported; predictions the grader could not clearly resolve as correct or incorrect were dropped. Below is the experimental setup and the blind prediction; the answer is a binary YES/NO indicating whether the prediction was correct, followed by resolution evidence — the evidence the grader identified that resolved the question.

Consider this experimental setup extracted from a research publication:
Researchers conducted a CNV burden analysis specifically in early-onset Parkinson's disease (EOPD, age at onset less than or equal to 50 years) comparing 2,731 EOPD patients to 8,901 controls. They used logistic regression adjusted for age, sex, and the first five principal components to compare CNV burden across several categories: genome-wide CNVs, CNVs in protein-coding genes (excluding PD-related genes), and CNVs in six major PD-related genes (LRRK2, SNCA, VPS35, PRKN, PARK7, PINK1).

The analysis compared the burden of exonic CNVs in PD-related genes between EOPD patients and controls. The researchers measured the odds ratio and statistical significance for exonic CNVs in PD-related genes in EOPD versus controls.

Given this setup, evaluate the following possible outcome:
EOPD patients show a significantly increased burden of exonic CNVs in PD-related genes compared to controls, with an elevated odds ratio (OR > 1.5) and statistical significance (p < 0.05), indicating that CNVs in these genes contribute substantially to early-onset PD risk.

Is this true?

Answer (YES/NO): YES